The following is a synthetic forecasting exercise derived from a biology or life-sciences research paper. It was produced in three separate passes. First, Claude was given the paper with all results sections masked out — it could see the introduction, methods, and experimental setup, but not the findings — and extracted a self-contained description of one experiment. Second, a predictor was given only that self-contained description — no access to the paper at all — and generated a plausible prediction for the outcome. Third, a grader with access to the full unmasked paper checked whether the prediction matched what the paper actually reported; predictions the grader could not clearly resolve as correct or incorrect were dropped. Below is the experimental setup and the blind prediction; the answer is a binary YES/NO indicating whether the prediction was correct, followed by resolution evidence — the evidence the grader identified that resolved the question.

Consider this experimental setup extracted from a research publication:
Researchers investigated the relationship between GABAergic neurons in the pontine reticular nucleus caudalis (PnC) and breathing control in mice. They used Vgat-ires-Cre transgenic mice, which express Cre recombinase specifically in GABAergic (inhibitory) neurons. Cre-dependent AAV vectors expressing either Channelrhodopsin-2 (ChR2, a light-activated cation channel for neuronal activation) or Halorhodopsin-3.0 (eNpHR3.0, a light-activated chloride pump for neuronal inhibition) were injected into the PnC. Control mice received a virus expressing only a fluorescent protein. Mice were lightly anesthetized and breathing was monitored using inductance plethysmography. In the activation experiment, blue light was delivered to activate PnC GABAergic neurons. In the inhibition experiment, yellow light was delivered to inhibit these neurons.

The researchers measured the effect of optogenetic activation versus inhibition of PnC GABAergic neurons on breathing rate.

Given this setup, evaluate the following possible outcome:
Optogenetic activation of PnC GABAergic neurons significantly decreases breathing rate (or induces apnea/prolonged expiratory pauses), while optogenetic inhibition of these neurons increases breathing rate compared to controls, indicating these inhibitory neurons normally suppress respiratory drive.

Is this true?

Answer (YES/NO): YES